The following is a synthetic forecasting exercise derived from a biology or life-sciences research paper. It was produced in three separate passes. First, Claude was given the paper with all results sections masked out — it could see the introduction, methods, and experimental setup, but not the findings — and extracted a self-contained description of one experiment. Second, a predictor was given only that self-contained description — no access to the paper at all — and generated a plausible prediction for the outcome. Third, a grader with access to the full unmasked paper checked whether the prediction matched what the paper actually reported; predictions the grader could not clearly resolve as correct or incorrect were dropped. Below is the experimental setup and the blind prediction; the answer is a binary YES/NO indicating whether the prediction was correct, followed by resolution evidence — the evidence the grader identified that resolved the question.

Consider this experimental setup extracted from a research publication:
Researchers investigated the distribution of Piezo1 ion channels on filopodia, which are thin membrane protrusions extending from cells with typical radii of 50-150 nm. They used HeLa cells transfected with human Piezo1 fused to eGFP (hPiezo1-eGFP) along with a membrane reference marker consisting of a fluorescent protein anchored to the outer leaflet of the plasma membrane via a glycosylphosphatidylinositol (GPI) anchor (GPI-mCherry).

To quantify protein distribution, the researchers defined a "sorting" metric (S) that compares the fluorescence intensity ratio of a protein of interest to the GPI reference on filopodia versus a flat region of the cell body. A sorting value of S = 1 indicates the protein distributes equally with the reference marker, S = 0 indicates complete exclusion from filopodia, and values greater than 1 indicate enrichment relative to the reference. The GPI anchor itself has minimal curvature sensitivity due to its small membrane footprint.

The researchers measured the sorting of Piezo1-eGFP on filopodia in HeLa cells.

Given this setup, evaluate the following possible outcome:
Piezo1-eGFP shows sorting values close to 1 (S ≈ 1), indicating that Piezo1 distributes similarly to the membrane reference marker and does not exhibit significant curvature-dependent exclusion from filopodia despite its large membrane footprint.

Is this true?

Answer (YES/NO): NO